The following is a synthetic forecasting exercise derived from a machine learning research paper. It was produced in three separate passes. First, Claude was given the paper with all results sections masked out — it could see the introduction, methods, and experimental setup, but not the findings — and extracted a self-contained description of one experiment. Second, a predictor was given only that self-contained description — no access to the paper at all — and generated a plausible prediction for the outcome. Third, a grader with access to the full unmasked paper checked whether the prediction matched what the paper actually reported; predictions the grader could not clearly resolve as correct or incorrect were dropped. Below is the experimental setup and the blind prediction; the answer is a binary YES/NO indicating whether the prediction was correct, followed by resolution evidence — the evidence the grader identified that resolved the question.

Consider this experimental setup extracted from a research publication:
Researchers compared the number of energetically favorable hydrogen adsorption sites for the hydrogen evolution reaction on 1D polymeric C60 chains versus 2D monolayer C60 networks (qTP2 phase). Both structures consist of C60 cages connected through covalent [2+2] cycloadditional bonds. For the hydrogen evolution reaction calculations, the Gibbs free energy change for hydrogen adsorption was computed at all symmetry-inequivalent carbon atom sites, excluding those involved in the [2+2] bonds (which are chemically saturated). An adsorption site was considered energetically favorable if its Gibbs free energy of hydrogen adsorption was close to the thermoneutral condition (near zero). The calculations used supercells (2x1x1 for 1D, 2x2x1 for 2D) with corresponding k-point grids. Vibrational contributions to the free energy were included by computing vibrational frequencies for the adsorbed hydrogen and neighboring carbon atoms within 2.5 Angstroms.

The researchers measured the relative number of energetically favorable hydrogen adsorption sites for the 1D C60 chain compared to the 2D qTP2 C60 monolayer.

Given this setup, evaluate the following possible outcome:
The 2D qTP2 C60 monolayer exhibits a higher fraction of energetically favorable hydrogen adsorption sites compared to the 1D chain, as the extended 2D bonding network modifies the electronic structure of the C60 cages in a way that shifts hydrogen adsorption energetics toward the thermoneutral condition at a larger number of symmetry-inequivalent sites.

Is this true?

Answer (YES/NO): NO